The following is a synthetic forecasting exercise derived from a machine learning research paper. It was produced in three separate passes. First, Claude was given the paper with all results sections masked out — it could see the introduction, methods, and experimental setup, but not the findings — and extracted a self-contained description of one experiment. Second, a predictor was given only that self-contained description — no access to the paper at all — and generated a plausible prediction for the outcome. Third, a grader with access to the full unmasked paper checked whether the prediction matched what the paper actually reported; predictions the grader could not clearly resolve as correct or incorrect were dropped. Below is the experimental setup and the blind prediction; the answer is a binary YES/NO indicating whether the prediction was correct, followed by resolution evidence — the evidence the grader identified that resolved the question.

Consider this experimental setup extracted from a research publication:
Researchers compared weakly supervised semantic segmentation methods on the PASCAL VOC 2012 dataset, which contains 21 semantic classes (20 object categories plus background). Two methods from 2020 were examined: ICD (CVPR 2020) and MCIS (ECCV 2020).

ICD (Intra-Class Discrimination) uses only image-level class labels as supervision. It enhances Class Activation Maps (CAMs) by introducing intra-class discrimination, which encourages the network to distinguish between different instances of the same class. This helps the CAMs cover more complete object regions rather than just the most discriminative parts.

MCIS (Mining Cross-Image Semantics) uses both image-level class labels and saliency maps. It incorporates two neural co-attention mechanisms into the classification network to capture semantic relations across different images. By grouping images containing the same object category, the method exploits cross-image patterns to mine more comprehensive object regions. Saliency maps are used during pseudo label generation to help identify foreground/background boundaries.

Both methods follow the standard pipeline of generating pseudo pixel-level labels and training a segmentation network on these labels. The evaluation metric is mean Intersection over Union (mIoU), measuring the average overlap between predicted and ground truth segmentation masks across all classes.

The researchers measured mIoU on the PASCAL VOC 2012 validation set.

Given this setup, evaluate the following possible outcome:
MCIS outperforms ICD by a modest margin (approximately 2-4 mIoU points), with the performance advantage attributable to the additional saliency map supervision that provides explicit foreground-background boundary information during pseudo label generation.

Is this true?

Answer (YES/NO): NO